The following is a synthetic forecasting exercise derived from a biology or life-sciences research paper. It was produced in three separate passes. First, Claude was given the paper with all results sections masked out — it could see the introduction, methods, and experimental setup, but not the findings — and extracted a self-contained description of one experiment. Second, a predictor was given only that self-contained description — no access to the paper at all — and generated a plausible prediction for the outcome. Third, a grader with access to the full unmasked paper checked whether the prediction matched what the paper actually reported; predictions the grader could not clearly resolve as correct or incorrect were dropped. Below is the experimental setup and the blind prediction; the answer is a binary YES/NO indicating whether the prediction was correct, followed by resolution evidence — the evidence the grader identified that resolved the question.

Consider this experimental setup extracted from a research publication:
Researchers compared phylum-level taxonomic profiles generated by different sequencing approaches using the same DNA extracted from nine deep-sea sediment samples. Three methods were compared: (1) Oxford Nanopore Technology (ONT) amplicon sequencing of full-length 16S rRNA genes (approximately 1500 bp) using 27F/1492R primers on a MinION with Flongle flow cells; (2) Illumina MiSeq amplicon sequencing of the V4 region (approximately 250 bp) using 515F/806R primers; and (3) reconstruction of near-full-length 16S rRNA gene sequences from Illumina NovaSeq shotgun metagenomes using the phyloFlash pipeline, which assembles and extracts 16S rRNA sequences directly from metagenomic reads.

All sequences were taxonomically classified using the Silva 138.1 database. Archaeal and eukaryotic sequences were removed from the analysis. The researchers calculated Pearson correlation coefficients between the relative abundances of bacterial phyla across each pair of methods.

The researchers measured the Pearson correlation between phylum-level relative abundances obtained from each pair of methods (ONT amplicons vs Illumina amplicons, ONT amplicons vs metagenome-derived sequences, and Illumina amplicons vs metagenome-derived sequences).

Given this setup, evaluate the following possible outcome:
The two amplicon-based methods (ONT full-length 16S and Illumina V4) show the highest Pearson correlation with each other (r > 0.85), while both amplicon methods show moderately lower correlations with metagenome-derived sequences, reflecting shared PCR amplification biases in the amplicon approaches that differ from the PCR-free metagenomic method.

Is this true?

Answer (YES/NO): YES